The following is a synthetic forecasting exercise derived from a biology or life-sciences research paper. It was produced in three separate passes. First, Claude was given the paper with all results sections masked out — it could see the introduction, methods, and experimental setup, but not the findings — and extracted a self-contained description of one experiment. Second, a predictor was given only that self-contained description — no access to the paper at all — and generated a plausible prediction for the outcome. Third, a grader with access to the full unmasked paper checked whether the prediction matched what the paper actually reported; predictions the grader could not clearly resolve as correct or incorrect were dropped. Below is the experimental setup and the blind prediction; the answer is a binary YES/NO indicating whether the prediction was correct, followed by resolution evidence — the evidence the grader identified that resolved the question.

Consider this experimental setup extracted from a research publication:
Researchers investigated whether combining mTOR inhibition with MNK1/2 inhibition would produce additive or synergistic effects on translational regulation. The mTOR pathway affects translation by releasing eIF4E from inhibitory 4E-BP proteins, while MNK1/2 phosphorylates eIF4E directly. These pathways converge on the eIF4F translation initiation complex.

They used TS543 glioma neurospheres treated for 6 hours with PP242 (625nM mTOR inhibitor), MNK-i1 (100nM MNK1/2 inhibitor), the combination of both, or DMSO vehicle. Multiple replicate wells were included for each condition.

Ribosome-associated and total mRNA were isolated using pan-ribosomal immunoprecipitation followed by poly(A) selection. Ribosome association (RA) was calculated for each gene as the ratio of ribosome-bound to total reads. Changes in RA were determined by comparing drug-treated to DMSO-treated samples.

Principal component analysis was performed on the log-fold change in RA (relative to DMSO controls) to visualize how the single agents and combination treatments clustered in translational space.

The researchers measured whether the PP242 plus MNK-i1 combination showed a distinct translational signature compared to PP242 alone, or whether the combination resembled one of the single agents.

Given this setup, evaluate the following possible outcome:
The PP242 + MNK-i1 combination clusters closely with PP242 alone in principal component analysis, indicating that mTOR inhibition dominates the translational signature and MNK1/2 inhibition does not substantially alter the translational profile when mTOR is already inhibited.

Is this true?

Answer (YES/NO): NO